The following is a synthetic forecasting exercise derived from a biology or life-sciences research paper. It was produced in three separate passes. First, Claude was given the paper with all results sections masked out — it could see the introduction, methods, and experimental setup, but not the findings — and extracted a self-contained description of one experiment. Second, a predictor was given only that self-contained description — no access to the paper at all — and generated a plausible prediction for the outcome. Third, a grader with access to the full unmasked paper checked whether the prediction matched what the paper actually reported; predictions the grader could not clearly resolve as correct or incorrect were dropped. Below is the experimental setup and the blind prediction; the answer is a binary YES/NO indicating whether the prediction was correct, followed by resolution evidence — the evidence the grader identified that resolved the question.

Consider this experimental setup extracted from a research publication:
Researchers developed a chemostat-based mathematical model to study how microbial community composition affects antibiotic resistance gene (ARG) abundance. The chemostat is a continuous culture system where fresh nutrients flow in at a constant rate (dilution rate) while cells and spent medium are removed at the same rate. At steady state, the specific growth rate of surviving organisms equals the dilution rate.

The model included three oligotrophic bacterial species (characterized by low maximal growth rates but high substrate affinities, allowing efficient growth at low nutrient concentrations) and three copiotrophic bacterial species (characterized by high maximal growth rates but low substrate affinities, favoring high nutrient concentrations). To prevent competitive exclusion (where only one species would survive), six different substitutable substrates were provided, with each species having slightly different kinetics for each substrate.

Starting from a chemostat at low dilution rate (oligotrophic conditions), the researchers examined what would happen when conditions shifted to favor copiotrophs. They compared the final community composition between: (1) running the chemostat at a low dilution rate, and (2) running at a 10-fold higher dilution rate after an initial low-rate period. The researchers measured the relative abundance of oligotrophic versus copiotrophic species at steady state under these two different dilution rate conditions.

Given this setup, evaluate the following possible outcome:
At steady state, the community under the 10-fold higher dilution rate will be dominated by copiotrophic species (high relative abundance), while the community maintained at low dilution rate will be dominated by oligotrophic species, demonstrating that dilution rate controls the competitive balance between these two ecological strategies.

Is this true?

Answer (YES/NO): YES